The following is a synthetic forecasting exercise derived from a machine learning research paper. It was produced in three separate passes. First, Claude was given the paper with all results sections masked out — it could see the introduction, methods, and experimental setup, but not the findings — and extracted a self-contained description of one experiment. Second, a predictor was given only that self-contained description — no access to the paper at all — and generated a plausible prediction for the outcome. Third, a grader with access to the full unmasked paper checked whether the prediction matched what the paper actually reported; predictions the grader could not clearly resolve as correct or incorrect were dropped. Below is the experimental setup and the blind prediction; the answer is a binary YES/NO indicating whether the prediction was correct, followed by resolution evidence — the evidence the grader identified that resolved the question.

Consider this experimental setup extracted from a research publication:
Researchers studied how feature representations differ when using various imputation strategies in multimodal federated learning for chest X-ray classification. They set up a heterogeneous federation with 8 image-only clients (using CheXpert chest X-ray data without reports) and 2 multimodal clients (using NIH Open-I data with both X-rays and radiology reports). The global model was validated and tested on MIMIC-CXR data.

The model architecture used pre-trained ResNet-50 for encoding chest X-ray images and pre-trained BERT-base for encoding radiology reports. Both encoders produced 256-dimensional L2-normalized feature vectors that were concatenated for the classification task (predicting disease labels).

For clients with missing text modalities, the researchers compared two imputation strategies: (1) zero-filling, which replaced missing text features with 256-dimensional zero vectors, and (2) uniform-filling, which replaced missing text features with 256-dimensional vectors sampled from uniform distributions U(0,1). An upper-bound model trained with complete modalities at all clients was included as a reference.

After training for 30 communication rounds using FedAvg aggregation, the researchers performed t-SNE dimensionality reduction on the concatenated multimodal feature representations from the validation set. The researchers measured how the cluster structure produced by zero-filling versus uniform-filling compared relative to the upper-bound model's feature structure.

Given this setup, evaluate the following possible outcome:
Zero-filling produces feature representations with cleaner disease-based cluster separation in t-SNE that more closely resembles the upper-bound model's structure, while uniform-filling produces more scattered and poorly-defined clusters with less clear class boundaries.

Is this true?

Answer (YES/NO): NO